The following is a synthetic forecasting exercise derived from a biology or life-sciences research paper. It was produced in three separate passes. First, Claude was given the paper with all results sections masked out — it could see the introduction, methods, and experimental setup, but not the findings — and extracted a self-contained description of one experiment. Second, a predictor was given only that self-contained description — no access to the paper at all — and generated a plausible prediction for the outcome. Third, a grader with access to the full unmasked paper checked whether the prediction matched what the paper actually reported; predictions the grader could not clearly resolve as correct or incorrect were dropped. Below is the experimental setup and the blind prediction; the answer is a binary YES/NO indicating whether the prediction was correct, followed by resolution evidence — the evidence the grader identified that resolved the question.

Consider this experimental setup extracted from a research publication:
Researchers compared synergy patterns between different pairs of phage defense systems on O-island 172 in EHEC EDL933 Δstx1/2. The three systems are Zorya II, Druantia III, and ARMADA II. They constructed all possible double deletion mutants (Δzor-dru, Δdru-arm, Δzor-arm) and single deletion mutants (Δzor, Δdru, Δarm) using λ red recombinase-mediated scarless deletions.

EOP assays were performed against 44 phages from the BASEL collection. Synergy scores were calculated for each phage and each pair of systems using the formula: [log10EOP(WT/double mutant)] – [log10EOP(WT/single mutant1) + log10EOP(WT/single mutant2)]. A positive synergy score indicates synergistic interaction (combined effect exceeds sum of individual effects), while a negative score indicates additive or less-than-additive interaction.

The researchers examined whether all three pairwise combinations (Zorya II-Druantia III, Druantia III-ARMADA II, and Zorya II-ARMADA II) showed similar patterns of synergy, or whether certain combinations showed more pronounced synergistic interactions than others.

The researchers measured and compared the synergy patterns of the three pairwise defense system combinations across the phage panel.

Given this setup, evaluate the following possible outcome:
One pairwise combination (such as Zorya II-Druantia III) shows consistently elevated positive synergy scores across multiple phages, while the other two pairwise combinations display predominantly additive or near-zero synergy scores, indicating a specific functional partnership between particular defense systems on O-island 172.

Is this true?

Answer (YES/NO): NO